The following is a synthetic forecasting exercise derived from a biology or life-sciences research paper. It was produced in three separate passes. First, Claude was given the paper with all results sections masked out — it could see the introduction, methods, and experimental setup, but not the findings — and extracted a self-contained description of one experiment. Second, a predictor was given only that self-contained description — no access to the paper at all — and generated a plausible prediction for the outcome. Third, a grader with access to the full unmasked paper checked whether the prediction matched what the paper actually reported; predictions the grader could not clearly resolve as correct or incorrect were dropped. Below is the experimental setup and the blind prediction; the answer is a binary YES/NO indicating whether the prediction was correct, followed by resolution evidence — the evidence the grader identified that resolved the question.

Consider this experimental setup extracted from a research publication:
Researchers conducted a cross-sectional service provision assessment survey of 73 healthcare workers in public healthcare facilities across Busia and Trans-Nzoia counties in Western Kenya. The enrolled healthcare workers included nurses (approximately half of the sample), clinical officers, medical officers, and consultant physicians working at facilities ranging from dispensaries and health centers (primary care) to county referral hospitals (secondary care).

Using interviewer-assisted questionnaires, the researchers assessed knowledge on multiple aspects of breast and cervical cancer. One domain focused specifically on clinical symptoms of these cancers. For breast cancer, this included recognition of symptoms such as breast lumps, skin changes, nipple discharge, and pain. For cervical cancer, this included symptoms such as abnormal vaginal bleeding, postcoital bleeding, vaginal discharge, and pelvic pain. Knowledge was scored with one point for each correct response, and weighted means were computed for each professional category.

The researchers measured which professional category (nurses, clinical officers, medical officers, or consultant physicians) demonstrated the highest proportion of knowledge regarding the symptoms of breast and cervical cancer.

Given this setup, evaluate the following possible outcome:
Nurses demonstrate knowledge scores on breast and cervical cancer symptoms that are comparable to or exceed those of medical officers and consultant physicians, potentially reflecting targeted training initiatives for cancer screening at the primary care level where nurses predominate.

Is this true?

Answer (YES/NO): YES